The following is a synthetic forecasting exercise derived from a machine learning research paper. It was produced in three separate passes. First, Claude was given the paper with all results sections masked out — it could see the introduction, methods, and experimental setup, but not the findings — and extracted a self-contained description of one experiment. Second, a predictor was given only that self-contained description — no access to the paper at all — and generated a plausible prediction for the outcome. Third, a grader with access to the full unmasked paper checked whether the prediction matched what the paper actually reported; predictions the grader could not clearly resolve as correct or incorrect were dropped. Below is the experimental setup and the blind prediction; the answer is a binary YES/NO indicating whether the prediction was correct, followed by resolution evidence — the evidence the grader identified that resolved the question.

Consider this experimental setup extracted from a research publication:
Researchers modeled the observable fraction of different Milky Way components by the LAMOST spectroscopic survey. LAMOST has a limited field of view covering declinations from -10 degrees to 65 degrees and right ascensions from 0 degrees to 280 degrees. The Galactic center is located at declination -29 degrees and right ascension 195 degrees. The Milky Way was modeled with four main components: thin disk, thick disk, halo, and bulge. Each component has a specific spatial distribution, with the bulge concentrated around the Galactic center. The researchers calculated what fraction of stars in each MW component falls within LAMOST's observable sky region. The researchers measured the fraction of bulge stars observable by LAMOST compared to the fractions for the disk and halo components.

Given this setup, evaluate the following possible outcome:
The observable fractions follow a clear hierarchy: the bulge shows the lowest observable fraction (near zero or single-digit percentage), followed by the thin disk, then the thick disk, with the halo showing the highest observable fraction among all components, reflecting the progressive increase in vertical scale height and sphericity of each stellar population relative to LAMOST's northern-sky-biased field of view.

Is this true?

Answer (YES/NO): NO